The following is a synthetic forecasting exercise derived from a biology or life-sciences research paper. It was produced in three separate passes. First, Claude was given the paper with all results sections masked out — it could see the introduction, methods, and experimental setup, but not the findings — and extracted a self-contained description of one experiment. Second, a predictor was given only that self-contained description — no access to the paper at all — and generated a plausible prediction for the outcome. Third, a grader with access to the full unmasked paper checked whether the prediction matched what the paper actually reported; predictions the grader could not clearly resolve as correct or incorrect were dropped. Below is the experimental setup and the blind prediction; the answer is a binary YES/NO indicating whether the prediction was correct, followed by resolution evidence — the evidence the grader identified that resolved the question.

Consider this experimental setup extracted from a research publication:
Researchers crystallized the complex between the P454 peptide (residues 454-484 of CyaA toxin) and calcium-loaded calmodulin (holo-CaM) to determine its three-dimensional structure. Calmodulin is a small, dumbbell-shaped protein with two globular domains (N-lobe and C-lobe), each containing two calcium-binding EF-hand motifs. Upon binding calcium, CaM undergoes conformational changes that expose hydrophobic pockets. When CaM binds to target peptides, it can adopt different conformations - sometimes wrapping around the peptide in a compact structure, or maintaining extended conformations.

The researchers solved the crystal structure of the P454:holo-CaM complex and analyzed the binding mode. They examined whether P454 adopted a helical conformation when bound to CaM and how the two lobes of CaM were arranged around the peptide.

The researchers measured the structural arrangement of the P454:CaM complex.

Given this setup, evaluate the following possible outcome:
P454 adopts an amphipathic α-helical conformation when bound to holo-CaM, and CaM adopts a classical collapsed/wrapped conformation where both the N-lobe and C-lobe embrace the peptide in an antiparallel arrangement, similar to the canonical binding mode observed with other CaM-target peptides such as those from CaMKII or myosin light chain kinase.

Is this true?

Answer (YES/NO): NO